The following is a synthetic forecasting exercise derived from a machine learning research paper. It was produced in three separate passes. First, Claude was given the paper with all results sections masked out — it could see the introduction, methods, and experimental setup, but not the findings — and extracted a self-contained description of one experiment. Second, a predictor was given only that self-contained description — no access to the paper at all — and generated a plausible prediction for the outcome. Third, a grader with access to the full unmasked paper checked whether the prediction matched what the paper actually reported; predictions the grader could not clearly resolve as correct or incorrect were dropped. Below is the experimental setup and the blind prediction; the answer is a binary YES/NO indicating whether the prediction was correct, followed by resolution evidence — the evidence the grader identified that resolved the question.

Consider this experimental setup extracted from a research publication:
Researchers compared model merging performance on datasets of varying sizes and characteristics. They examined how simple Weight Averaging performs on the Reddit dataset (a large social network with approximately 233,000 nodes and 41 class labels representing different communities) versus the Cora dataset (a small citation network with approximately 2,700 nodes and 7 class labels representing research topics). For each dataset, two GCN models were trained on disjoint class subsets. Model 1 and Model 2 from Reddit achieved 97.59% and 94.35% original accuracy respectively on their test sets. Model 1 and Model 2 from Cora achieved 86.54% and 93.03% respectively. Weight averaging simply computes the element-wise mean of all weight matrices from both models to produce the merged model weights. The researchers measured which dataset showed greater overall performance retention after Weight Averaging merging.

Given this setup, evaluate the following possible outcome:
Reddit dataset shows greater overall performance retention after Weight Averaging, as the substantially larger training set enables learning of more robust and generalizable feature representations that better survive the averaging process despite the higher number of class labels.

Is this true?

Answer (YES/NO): NO